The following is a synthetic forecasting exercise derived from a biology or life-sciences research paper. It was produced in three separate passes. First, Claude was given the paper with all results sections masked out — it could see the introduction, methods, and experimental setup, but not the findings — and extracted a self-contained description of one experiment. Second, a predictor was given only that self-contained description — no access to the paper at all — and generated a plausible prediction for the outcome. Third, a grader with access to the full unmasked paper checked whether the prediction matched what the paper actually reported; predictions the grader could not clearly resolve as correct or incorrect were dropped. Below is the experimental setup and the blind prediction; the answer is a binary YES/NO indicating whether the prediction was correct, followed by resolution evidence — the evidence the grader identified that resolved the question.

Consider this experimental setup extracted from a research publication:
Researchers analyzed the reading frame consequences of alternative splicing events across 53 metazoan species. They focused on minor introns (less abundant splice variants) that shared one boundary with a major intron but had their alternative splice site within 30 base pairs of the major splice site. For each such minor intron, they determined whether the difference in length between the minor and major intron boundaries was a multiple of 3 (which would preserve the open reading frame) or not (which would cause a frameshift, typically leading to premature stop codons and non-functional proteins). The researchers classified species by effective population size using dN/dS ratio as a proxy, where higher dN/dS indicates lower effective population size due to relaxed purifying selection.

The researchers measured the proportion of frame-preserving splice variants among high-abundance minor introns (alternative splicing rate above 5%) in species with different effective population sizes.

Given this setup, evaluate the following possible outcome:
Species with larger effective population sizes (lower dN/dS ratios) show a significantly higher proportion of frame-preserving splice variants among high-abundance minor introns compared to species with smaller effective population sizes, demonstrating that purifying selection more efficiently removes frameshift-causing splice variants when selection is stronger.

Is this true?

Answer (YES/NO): NO